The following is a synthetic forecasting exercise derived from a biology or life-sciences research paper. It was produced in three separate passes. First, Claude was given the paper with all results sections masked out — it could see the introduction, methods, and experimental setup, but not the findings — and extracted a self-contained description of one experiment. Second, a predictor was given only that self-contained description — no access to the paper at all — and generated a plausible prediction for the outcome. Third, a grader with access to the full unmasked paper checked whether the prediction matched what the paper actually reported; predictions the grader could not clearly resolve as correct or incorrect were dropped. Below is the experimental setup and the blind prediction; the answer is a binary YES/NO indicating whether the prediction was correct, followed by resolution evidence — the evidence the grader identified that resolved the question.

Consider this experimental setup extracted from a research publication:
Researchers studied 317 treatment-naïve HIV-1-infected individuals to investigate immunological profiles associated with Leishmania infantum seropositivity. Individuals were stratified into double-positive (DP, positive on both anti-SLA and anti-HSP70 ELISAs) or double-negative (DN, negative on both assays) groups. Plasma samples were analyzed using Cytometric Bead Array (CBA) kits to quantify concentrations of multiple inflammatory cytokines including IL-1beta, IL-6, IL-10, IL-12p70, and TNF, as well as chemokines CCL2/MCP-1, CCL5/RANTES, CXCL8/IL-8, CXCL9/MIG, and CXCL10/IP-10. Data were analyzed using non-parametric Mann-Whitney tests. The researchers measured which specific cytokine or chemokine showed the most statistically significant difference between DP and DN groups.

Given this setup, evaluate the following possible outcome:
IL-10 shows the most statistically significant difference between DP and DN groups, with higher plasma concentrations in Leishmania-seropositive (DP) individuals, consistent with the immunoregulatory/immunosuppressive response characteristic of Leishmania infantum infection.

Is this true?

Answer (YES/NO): NO